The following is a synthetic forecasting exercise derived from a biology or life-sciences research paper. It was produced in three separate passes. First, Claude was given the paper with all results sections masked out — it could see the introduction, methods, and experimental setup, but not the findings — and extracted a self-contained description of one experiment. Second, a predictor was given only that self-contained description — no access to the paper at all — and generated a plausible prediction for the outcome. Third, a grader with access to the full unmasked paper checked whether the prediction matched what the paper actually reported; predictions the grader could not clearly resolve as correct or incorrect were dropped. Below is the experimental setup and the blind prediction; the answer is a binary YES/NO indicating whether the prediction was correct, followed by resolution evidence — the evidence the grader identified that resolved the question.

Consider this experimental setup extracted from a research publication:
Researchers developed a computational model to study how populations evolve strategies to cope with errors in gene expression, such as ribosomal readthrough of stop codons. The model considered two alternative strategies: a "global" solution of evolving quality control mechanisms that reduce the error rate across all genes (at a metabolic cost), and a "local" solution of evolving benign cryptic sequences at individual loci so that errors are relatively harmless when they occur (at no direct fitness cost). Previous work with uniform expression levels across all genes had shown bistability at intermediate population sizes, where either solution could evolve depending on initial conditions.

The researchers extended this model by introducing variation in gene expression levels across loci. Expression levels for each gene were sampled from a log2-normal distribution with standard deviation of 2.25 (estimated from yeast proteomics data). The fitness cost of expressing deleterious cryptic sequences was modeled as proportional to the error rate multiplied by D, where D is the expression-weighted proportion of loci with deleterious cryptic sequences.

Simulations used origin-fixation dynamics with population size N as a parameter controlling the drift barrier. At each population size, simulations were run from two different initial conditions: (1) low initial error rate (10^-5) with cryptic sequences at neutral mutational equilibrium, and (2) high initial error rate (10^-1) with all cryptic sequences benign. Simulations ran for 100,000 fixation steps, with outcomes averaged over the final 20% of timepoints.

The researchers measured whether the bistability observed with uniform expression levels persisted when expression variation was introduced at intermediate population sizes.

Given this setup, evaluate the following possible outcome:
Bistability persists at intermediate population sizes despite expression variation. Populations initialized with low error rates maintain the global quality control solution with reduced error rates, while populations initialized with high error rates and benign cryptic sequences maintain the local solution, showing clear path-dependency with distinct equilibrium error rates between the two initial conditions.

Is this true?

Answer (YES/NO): NO